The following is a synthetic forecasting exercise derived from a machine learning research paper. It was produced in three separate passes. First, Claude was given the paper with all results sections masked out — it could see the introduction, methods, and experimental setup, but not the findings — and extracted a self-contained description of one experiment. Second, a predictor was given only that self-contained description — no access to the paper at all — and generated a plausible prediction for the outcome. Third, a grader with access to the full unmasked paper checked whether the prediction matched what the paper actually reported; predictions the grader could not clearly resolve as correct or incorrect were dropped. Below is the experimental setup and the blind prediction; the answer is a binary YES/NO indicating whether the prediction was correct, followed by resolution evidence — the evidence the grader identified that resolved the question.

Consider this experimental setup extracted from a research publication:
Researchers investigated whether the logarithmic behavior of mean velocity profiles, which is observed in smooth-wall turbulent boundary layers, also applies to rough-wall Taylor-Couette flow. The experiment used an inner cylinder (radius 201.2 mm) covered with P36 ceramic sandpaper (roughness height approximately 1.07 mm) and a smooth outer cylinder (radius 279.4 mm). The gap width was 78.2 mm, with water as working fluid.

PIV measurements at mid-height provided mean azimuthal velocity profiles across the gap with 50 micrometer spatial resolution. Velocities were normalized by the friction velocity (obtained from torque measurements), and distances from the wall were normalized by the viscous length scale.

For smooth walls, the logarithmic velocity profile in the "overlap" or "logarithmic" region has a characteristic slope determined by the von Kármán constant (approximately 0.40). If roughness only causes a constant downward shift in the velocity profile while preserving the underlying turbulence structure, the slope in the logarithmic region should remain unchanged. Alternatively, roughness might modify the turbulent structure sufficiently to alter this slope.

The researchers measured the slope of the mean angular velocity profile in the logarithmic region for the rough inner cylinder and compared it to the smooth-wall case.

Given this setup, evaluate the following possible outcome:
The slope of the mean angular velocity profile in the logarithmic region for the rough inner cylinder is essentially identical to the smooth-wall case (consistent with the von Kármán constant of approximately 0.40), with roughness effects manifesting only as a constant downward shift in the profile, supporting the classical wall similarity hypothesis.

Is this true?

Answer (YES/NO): YES